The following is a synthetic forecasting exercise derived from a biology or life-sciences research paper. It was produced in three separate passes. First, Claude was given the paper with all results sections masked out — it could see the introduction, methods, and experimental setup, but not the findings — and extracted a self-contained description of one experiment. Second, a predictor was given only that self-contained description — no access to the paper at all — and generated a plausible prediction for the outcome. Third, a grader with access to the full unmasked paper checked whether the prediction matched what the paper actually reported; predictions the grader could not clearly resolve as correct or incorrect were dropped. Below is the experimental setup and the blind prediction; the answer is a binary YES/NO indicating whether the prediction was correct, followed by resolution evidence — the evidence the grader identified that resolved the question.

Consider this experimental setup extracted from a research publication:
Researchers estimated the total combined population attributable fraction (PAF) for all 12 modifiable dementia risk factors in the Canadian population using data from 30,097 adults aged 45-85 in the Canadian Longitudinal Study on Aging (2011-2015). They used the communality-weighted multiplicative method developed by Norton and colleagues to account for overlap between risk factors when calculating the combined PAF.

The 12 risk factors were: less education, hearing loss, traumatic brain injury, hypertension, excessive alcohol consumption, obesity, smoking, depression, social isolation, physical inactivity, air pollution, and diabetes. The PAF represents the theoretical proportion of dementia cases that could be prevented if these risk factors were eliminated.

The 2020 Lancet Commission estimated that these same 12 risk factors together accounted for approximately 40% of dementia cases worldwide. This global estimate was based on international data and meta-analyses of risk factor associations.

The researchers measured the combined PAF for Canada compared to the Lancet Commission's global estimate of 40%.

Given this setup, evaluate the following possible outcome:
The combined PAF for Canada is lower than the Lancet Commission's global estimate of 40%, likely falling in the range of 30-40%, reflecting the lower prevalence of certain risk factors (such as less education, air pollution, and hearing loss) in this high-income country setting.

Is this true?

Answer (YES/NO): NO